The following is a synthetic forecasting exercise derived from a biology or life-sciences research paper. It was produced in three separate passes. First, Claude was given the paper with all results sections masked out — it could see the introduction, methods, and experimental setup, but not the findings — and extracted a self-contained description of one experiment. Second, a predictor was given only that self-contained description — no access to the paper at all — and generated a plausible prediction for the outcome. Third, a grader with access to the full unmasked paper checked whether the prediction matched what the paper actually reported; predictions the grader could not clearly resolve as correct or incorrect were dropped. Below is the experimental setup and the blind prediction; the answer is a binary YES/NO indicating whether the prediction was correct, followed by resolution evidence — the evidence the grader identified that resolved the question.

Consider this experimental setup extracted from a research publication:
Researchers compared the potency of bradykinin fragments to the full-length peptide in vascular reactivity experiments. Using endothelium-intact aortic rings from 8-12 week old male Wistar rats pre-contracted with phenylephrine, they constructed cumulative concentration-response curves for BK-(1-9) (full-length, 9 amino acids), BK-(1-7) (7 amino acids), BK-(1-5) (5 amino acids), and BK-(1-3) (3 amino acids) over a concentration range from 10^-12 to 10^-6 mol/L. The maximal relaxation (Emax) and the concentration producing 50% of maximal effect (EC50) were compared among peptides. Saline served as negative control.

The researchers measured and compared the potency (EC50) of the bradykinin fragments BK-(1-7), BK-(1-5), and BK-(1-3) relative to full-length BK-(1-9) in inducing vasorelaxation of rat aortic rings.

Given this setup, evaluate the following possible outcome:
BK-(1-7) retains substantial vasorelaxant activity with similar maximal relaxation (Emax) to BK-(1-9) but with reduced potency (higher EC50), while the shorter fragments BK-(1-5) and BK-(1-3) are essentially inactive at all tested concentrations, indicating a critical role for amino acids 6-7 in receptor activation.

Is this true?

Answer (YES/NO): NO